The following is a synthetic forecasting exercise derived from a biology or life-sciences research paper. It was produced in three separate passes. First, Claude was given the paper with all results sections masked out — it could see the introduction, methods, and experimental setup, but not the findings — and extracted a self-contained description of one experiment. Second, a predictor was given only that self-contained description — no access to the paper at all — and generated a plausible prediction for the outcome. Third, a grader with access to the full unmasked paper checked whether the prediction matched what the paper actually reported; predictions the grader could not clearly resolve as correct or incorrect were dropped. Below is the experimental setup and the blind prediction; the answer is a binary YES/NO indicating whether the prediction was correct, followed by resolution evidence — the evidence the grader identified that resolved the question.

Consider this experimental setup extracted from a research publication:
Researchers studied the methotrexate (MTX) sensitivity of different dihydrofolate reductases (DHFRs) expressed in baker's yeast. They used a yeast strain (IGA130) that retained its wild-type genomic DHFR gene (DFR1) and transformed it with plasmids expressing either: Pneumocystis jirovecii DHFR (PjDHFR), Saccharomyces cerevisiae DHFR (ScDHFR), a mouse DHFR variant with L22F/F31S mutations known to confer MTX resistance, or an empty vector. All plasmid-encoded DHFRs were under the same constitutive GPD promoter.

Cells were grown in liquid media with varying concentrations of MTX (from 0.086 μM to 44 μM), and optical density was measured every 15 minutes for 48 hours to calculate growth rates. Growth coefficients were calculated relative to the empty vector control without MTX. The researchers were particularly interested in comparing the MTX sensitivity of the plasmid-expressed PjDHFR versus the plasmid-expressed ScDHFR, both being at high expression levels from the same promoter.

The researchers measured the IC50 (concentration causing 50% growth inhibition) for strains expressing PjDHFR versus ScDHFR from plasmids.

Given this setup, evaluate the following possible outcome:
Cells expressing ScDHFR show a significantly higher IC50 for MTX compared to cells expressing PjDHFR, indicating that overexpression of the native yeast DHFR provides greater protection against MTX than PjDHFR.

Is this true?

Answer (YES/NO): YES